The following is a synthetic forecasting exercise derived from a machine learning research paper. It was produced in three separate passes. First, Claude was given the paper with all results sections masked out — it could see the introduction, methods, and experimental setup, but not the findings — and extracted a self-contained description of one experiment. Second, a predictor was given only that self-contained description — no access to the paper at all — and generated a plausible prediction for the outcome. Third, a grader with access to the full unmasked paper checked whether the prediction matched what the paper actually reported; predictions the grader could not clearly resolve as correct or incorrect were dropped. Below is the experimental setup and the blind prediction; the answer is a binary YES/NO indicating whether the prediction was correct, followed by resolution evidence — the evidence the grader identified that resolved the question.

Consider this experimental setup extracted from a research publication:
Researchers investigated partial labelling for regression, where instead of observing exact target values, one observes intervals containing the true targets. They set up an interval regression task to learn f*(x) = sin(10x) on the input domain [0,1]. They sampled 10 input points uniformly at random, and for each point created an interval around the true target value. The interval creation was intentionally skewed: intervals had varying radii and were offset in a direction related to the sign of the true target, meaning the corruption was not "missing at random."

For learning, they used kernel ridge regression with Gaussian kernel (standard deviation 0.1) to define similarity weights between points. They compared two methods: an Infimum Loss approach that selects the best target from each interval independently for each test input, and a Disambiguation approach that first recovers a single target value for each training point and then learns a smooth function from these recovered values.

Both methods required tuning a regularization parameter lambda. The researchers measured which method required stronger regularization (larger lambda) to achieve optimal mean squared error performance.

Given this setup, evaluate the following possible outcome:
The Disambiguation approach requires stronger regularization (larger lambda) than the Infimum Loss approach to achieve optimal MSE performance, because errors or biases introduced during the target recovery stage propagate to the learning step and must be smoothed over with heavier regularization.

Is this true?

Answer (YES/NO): NO